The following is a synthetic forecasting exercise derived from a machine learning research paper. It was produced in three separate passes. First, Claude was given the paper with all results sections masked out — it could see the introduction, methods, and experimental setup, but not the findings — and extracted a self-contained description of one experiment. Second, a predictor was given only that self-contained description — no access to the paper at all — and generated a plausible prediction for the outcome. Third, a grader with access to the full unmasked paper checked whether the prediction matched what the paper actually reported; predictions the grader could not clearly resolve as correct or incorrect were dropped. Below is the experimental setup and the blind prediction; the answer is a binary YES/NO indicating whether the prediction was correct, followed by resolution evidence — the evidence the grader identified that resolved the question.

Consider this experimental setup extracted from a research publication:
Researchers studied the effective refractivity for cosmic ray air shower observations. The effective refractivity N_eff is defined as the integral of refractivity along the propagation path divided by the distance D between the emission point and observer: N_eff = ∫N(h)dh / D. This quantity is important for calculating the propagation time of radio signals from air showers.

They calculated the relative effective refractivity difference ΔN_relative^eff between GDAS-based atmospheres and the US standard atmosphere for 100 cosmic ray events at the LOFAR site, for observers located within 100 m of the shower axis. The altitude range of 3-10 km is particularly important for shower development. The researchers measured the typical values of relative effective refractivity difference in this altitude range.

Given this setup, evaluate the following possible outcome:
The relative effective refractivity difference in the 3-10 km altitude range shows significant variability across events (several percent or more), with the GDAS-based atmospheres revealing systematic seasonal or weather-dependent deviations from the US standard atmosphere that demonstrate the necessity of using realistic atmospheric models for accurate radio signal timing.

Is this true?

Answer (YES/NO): NO